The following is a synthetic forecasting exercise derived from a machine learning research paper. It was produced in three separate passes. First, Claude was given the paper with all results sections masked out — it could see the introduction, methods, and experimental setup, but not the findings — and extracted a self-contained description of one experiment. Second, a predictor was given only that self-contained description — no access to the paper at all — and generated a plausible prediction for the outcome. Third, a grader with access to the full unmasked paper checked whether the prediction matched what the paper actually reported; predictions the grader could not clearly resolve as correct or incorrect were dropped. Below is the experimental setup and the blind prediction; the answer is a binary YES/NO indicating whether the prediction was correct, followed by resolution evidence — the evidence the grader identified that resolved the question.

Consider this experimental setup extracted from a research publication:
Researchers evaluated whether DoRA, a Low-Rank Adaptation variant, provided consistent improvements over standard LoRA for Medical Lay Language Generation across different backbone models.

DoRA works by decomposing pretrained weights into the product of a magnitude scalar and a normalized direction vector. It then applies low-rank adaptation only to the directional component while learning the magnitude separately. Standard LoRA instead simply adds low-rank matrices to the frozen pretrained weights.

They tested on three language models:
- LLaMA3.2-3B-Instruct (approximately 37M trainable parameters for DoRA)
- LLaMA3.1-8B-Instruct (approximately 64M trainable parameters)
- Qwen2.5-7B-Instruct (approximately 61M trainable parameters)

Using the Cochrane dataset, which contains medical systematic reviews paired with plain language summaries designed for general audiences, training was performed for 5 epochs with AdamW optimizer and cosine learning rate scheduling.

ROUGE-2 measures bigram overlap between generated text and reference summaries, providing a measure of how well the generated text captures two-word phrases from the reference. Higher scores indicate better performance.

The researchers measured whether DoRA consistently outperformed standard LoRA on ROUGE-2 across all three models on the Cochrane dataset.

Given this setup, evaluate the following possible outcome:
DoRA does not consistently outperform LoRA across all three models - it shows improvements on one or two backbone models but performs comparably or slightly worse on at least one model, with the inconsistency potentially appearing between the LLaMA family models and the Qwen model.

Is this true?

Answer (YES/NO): YES